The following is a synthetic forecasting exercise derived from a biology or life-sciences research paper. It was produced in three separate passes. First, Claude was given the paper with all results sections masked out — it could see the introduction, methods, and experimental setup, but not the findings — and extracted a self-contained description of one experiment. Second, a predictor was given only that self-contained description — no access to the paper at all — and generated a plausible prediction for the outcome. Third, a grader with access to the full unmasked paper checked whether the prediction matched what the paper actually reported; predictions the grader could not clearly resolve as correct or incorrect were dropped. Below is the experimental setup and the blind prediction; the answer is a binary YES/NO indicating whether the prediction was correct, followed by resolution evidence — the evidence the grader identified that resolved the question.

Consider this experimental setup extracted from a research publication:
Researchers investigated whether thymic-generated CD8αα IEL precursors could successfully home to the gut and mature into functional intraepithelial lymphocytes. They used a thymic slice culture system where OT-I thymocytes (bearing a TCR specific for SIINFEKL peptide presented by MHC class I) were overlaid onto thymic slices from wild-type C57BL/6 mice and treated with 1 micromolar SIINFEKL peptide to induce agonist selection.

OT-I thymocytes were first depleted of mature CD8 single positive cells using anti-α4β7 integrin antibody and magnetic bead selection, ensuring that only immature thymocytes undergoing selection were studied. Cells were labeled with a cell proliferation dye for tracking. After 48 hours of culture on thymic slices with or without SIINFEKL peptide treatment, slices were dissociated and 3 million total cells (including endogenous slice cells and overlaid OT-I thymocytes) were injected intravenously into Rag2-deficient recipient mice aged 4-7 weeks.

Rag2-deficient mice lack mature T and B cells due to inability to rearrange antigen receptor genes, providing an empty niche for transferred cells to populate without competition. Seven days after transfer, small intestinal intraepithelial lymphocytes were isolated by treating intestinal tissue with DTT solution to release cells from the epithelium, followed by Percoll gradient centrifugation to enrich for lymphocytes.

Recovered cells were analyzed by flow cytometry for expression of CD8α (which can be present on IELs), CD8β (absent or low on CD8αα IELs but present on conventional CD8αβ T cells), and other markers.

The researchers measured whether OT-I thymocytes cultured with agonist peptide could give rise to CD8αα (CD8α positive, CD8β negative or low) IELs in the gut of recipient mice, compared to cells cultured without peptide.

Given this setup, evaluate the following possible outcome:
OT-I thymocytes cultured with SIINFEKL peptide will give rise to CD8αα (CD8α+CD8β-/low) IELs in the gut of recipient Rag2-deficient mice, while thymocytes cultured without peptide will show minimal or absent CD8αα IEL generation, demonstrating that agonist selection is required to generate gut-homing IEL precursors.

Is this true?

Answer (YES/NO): YES